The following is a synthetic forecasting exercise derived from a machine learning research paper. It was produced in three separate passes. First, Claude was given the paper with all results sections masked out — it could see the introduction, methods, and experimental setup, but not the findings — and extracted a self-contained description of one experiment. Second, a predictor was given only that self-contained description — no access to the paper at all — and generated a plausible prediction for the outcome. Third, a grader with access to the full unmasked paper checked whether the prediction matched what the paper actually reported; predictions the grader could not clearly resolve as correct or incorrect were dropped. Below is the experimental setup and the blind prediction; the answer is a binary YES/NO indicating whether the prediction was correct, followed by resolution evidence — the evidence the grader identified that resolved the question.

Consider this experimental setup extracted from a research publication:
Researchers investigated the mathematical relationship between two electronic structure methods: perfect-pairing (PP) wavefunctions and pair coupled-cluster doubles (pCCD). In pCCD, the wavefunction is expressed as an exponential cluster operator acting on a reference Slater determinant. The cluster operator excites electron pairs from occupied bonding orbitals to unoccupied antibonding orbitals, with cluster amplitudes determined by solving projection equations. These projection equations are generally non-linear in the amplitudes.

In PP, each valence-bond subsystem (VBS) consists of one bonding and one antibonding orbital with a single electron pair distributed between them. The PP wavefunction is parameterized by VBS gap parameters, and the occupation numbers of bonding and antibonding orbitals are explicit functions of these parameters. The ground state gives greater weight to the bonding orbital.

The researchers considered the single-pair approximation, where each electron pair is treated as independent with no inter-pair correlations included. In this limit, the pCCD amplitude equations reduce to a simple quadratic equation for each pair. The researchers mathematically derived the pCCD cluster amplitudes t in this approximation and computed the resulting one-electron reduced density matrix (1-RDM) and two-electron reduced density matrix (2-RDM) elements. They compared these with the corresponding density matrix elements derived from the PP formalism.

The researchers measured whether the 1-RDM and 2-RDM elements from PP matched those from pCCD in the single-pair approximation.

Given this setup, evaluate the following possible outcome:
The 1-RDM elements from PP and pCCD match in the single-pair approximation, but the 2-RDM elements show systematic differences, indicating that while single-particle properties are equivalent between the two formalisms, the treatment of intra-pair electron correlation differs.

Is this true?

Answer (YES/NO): NO